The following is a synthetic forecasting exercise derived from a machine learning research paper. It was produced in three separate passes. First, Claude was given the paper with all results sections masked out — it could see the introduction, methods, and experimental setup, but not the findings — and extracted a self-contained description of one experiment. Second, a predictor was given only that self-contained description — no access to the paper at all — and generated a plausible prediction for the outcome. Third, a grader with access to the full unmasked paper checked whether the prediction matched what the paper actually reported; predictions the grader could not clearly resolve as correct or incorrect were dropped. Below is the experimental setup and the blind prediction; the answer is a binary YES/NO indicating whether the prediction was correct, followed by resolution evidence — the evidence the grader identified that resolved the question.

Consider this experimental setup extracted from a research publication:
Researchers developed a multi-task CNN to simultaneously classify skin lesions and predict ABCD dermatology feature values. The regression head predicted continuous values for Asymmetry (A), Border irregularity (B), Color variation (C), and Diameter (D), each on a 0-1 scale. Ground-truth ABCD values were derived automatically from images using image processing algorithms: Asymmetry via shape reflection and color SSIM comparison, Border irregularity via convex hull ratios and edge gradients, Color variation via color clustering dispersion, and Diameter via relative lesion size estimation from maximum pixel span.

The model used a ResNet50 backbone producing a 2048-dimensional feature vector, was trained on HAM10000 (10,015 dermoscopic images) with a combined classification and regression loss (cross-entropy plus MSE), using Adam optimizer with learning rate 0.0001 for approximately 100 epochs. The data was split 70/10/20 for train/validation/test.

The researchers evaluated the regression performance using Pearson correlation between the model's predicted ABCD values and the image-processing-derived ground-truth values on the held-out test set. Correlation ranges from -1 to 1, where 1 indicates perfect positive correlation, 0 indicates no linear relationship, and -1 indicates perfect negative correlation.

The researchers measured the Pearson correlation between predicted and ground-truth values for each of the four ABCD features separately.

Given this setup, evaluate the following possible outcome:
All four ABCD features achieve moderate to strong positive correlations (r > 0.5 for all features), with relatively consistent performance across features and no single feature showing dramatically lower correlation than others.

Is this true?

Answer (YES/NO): NO